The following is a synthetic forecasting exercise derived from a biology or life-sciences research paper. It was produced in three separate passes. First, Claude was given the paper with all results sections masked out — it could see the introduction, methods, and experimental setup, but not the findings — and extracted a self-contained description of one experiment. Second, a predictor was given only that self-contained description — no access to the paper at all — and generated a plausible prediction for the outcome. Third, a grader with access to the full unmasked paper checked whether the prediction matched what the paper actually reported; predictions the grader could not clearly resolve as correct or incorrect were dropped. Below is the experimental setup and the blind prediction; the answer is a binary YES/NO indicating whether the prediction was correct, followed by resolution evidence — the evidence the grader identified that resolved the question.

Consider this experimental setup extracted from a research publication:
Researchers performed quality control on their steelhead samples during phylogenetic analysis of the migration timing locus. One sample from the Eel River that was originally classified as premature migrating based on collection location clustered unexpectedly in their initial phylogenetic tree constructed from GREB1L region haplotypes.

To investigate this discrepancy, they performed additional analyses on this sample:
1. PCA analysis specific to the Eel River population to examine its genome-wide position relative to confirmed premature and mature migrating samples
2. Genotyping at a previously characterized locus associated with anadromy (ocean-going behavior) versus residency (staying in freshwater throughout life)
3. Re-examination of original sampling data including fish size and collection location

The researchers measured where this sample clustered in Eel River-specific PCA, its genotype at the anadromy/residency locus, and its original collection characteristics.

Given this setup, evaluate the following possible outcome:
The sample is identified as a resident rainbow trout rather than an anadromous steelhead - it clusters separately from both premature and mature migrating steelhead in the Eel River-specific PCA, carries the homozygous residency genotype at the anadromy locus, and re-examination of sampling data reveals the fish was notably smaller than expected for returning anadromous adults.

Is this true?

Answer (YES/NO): NO